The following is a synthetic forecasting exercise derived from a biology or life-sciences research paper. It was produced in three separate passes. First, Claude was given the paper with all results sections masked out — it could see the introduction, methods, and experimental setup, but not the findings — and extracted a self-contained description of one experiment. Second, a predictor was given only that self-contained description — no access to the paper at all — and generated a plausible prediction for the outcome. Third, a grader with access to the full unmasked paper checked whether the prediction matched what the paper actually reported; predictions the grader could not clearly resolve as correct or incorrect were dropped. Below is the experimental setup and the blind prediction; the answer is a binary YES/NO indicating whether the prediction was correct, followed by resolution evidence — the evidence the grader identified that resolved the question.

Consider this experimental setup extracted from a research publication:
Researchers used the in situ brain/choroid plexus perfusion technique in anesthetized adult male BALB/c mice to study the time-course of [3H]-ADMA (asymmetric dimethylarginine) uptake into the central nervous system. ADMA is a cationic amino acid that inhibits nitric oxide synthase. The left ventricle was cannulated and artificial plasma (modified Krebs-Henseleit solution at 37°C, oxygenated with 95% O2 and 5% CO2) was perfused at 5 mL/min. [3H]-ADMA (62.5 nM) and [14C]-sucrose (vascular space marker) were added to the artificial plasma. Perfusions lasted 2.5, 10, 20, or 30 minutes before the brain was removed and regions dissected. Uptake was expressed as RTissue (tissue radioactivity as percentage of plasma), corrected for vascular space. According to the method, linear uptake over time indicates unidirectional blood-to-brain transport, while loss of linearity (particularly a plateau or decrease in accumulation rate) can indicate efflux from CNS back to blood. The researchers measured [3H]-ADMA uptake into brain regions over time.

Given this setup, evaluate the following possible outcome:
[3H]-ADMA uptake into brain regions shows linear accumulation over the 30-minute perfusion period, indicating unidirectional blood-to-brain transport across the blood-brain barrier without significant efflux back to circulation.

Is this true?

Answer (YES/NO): NO